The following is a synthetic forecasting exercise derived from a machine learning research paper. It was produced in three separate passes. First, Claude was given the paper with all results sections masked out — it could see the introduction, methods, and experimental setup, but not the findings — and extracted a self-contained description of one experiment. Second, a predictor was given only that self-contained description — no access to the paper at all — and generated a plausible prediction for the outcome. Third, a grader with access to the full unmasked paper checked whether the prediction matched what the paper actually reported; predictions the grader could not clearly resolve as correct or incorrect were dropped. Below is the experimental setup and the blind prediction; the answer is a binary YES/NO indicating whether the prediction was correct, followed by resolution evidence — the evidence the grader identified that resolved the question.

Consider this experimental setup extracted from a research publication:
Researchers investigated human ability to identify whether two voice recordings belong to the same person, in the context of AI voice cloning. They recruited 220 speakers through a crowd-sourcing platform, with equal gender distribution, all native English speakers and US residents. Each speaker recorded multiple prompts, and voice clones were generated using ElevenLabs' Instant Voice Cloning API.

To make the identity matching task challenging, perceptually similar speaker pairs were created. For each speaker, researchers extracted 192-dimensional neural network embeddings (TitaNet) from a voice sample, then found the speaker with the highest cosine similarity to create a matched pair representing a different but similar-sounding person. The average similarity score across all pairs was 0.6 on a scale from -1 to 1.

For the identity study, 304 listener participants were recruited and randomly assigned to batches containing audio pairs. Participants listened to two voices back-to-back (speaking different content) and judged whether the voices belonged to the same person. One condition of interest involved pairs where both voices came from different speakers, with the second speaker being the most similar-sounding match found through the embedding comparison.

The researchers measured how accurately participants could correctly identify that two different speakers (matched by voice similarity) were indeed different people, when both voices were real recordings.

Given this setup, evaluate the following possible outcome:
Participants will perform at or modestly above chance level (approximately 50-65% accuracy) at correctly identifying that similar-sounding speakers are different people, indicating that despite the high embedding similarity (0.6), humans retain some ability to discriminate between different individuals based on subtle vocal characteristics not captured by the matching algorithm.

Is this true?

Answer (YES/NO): NO